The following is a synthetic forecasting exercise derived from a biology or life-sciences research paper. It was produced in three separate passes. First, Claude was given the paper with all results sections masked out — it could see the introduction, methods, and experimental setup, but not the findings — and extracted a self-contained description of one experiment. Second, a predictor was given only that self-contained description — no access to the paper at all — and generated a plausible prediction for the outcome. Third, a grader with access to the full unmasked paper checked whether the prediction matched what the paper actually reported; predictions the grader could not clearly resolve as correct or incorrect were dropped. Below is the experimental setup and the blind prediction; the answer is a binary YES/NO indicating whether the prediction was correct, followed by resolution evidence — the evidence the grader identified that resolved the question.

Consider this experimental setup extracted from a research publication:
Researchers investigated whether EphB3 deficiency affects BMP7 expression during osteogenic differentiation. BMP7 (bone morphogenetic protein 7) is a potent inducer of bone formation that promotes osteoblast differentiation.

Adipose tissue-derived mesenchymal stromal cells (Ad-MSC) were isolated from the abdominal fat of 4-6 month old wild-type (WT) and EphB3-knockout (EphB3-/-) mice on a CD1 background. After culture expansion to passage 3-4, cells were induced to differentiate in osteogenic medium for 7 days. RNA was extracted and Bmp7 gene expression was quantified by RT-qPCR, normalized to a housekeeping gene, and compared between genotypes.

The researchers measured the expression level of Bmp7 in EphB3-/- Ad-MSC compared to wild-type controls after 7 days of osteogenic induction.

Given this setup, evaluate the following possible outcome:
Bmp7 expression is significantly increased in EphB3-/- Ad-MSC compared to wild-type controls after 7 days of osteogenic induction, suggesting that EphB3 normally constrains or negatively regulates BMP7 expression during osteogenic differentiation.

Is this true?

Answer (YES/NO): YES